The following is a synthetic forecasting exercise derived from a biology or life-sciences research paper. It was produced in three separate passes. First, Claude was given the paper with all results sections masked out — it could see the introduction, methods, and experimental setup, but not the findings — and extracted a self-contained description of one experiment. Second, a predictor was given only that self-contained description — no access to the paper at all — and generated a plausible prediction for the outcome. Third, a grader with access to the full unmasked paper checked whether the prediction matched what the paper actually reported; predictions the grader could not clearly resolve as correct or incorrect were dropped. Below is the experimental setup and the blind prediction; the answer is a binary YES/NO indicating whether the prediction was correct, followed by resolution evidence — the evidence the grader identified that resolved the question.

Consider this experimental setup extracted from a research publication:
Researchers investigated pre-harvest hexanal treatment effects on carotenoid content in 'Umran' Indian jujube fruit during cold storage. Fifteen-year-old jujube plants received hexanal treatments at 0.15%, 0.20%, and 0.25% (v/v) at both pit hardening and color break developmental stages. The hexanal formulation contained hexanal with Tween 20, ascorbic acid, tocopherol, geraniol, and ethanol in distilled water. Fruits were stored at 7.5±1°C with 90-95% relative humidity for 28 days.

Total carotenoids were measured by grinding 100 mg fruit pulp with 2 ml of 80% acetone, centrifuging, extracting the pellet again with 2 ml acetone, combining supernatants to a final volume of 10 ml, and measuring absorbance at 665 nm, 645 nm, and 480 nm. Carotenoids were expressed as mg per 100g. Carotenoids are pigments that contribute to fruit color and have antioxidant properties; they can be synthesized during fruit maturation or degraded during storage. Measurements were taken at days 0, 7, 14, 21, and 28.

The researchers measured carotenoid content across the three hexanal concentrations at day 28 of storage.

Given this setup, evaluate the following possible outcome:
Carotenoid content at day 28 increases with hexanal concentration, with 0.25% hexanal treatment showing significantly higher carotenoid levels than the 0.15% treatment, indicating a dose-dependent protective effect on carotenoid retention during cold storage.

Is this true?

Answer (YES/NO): NO